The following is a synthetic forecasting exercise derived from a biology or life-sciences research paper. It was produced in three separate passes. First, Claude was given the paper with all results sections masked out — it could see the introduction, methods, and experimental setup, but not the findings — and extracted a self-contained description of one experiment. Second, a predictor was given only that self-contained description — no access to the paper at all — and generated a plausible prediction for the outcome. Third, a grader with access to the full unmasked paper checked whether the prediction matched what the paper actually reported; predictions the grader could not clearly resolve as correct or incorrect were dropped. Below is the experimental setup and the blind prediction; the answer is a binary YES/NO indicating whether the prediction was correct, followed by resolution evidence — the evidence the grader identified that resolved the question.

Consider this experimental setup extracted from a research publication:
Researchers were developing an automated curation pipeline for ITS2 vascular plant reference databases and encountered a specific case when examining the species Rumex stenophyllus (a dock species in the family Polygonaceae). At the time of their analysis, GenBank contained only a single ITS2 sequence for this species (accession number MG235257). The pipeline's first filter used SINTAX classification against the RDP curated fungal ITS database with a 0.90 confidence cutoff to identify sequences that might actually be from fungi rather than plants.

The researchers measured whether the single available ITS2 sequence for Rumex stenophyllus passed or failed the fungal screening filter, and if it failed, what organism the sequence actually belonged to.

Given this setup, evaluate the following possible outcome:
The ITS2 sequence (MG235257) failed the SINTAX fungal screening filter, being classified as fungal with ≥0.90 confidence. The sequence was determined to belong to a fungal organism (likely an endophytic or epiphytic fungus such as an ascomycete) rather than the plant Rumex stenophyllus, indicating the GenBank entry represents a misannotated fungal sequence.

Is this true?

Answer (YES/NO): YES